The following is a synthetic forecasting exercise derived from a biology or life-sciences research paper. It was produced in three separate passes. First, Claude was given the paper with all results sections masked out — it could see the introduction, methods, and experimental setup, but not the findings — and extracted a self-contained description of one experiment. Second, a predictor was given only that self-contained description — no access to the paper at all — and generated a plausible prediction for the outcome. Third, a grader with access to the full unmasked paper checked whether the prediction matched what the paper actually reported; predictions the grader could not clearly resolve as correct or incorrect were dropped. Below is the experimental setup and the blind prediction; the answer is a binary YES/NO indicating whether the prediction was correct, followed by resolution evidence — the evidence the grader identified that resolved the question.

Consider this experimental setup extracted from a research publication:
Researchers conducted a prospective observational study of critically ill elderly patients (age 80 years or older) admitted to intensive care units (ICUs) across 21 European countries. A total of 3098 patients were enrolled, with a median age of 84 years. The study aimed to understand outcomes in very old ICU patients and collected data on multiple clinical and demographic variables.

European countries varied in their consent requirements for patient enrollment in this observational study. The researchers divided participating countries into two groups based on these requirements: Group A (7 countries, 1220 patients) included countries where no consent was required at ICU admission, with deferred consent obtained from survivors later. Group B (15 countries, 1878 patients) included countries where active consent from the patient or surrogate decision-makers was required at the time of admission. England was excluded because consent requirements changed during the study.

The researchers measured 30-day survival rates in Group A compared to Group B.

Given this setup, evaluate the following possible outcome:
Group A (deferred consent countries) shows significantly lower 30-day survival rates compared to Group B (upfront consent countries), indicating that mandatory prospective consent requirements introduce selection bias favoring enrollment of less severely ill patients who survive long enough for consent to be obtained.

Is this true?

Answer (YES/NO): YES